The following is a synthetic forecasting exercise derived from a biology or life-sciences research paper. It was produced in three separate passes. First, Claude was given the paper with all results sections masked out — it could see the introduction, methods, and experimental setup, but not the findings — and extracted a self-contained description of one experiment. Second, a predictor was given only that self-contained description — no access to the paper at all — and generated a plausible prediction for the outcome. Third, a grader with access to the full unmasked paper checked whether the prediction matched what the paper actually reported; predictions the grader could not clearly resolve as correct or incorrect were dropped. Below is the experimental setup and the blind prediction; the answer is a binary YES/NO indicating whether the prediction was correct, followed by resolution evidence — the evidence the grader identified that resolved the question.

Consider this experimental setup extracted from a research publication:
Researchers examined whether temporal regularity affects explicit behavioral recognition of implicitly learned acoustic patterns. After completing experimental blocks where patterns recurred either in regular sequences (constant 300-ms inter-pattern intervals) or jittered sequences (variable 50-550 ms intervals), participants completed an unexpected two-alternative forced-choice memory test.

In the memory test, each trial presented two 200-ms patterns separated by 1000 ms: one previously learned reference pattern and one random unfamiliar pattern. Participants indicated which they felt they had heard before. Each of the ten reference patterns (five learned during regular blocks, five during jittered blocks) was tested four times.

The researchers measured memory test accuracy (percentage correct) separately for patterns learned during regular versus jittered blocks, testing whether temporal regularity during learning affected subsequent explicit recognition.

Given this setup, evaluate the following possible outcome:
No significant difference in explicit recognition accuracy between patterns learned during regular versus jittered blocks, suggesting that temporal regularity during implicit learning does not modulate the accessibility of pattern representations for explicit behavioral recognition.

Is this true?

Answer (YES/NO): YES